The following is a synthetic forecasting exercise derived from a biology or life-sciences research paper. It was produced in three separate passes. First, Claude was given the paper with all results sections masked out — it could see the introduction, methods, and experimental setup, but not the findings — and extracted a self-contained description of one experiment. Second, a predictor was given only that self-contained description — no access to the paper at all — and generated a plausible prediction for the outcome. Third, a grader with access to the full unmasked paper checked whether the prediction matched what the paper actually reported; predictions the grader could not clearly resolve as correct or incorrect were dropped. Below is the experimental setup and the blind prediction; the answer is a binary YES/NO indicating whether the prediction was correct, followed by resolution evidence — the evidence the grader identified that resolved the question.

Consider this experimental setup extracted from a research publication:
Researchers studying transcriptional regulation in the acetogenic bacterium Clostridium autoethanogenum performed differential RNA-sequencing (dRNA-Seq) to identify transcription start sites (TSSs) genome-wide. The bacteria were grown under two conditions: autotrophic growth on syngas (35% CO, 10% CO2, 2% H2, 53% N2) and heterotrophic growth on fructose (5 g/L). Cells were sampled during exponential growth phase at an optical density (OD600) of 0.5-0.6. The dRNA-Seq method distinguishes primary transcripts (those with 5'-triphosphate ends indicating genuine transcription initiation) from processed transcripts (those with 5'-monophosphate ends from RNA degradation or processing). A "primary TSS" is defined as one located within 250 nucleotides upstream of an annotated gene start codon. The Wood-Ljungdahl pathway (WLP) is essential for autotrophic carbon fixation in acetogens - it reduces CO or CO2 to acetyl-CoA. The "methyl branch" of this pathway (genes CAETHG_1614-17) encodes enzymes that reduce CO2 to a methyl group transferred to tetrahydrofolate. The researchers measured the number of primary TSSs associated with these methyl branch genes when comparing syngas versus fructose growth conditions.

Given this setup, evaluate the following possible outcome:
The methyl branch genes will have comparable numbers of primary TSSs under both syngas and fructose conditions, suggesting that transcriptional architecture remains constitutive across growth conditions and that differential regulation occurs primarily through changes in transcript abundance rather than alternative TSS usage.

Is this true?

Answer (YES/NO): NO